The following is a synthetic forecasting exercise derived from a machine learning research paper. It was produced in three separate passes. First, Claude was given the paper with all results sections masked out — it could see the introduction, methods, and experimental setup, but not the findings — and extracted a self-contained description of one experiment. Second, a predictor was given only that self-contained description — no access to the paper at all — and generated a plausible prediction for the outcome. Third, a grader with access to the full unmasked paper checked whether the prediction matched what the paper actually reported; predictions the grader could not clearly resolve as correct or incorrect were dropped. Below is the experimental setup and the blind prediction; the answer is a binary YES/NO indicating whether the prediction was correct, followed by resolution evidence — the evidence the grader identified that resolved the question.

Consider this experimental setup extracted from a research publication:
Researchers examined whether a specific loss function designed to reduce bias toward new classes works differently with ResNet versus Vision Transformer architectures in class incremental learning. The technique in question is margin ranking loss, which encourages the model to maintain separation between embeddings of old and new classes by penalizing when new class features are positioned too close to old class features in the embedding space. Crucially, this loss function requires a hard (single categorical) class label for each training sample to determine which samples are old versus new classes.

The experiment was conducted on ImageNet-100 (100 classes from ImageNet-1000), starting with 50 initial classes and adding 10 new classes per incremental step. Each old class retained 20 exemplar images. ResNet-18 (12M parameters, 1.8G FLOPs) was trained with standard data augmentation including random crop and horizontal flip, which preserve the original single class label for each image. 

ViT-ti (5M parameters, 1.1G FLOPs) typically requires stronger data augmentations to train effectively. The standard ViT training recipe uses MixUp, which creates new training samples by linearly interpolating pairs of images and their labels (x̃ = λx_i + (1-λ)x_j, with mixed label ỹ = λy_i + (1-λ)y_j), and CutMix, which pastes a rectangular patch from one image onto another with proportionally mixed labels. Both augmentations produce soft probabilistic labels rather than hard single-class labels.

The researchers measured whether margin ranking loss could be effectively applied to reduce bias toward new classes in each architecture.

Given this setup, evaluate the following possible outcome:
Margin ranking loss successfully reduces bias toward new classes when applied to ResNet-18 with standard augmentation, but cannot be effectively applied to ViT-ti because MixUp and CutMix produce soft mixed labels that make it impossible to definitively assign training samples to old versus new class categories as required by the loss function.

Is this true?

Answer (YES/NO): YES